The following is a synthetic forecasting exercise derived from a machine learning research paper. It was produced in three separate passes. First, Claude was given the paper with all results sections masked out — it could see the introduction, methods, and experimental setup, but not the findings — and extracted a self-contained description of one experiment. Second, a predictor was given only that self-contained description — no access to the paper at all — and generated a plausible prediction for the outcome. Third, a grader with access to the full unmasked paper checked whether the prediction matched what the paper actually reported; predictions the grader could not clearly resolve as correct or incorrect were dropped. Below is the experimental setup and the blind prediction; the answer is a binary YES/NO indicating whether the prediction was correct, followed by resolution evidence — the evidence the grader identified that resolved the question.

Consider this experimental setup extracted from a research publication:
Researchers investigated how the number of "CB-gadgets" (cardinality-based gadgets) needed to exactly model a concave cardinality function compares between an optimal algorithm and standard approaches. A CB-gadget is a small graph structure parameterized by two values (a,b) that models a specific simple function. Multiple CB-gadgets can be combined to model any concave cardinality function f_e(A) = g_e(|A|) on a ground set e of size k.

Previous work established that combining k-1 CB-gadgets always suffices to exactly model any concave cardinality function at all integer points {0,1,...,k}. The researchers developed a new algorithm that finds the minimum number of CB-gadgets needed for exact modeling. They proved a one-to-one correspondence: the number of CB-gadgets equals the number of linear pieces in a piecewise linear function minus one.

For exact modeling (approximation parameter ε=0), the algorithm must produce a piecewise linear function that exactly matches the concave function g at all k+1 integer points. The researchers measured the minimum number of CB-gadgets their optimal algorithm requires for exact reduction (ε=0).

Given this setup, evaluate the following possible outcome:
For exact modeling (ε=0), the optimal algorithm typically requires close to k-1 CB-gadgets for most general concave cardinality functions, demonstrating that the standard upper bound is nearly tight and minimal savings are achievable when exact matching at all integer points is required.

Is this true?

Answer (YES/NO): NO